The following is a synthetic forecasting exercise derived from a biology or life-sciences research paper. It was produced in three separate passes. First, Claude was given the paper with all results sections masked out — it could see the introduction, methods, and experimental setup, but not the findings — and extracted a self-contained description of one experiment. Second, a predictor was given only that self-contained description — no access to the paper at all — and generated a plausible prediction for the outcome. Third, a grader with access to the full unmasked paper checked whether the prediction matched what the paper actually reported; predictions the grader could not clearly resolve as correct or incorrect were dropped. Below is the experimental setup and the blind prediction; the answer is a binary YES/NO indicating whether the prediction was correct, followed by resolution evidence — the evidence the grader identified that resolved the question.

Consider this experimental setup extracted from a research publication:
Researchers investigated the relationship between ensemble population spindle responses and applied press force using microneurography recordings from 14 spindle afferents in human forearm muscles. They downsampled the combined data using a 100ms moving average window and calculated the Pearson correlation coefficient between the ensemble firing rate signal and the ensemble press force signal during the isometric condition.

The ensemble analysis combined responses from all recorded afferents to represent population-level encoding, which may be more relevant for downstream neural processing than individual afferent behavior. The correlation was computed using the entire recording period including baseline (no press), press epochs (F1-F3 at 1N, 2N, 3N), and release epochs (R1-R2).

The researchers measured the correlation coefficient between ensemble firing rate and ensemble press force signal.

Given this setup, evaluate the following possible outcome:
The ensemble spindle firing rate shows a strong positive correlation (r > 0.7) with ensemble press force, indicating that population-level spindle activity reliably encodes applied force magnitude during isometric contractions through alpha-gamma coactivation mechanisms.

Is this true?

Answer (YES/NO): NO